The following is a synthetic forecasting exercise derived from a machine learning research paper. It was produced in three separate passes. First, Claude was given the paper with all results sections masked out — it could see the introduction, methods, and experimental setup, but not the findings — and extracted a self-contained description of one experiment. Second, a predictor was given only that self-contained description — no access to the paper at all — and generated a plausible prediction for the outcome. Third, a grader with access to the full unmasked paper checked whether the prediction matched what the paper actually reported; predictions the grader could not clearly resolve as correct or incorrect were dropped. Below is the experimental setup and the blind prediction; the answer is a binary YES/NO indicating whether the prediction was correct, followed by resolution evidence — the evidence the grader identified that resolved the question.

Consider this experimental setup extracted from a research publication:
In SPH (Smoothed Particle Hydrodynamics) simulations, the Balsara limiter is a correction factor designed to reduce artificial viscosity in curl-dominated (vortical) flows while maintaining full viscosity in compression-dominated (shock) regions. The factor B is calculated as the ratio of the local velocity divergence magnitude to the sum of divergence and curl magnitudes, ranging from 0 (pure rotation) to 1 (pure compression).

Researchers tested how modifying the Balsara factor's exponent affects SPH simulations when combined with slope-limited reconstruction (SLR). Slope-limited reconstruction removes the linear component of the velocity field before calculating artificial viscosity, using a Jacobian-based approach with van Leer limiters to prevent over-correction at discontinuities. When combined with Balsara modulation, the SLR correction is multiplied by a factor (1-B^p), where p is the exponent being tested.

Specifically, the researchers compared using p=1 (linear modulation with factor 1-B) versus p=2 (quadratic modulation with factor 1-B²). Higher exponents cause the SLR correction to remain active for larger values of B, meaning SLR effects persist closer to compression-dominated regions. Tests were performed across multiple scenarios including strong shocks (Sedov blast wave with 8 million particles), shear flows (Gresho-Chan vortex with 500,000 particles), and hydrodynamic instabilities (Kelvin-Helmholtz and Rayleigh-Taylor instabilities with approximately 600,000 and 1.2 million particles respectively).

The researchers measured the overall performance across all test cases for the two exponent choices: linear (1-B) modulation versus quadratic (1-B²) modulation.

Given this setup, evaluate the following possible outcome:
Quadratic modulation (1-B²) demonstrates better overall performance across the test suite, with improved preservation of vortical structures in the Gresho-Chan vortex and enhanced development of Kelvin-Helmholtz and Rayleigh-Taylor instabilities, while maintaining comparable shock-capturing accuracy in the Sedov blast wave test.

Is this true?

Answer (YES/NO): NO